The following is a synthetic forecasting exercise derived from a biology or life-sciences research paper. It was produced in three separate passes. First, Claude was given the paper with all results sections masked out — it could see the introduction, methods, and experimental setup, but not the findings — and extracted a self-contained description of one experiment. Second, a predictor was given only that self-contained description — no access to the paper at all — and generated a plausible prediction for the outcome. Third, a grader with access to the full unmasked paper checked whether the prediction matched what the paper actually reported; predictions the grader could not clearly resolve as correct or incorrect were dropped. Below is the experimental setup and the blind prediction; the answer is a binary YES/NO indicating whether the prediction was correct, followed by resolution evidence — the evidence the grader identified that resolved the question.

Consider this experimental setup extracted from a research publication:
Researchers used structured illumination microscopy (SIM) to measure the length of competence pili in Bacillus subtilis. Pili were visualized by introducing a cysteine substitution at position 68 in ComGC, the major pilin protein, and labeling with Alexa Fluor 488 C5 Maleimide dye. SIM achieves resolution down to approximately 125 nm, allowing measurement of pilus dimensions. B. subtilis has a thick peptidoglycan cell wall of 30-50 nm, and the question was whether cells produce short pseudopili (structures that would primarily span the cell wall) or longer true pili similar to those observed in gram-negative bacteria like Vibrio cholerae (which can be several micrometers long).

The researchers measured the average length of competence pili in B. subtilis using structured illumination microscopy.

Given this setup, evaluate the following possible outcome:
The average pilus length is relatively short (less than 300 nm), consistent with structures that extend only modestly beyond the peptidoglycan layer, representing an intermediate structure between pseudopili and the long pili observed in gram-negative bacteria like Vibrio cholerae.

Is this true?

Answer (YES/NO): NO